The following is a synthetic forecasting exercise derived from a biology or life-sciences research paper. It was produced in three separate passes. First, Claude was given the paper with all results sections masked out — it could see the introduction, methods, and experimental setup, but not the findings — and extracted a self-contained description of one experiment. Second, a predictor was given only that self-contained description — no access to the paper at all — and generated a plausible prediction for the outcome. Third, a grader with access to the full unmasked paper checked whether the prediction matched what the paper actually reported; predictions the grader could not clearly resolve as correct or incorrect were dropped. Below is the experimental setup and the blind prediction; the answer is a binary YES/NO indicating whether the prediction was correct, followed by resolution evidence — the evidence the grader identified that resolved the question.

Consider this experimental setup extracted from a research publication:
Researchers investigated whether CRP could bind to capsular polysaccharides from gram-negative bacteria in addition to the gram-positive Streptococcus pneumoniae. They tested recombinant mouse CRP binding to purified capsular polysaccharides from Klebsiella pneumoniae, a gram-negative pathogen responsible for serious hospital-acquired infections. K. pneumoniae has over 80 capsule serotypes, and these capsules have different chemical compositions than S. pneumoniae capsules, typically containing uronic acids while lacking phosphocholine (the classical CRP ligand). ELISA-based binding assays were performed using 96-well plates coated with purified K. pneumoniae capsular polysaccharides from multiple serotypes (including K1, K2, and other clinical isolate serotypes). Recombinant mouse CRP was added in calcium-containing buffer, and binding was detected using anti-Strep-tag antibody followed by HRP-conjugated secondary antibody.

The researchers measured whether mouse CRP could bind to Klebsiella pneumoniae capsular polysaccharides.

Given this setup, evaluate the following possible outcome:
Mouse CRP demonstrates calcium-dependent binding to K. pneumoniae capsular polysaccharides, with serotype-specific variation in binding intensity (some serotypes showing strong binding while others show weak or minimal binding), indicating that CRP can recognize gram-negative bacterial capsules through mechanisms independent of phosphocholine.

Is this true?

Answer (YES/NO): YES